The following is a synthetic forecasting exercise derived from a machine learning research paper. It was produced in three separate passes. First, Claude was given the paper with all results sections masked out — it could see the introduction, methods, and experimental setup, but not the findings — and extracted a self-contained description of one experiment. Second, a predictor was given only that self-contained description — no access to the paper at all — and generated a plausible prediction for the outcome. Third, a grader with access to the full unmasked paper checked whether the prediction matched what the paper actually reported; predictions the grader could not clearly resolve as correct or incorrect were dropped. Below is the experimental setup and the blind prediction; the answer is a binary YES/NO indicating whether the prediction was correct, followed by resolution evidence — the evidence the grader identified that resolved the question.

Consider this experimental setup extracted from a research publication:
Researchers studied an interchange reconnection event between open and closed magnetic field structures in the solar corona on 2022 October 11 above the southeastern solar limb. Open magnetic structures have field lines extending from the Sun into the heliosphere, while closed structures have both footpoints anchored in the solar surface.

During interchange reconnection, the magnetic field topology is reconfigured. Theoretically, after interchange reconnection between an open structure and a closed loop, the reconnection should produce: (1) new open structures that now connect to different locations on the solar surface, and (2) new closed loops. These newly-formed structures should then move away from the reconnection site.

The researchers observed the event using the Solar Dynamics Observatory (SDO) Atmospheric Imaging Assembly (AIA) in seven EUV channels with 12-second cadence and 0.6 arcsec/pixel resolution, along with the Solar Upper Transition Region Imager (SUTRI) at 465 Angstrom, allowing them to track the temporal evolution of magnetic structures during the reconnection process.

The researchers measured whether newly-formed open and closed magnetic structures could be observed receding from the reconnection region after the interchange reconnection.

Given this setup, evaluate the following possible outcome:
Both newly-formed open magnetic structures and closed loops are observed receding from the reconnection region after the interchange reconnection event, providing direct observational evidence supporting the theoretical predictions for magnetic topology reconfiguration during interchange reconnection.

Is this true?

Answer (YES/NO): YES